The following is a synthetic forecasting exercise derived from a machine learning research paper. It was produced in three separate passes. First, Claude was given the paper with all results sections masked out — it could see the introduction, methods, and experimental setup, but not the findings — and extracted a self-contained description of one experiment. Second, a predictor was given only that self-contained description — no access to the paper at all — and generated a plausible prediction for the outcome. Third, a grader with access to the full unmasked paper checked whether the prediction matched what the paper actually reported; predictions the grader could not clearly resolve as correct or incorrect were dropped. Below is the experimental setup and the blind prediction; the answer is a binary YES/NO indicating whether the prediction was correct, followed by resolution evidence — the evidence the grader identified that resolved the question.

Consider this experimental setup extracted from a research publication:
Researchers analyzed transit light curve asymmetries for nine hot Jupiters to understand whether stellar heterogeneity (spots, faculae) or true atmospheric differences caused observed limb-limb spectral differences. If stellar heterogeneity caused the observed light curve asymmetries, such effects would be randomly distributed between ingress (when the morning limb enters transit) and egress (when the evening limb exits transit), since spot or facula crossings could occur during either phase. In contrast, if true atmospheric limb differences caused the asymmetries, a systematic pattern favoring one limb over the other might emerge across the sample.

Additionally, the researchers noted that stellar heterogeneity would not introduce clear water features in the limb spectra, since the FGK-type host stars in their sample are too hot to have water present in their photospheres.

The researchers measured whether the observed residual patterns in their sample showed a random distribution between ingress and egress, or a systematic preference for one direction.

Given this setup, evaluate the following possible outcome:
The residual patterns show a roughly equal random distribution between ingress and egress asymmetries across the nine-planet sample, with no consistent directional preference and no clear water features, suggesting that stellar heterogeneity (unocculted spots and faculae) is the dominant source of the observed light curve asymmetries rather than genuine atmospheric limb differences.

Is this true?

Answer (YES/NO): NO